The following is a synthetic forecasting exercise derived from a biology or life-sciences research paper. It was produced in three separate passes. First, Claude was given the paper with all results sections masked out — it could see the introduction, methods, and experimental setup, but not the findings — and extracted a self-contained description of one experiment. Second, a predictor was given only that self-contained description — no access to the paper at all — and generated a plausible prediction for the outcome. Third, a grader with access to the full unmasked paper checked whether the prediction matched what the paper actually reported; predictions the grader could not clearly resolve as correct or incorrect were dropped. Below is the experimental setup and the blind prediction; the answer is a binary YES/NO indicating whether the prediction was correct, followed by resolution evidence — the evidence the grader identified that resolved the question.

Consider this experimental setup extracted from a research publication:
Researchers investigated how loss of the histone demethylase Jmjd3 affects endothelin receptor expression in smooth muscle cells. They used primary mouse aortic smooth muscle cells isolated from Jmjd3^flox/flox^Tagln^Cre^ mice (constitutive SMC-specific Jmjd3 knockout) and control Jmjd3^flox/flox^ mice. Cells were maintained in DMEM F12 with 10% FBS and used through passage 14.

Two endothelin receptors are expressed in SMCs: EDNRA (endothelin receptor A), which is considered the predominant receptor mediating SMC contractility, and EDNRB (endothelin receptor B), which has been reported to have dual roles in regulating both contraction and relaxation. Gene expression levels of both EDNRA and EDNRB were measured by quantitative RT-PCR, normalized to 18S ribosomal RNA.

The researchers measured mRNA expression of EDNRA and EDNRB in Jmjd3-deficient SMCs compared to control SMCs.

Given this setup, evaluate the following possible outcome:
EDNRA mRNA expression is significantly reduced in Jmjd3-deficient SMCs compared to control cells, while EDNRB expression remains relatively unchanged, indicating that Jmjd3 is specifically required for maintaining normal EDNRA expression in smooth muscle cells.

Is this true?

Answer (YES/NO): NO